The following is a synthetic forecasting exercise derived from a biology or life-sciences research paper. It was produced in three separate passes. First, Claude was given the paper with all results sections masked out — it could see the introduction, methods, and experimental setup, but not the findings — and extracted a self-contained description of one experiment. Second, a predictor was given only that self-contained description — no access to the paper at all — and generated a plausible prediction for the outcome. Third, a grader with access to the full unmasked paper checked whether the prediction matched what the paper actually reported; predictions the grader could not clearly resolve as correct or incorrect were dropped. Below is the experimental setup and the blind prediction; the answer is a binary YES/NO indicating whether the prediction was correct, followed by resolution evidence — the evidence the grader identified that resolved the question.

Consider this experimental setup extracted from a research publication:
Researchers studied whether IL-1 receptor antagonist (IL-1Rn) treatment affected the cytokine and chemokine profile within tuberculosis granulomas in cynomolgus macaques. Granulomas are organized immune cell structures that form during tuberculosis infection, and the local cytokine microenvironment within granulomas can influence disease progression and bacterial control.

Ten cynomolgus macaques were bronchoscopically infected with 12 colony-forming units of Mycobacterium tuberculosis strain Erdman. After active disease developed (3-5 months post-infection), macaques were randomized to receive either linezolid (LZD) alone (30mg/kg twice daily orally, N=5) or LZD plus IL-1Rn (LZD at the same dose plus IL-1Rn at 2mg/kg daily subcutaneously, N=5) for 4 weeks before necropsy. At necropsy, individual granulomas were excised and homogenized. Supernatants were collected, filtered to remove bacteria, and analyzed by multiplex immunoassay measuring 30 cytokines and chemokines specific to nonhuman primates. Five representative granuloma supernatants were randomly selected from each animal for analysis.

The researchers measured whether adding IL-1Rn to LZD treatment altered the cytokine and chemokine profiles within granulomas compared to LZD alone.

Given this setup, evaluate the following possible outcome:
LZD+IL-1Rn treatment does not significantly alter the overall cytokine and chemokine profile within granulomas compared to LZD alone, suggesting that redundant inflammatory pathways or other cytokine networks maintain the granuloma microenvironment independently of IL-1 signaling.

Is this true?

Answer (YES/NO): NO